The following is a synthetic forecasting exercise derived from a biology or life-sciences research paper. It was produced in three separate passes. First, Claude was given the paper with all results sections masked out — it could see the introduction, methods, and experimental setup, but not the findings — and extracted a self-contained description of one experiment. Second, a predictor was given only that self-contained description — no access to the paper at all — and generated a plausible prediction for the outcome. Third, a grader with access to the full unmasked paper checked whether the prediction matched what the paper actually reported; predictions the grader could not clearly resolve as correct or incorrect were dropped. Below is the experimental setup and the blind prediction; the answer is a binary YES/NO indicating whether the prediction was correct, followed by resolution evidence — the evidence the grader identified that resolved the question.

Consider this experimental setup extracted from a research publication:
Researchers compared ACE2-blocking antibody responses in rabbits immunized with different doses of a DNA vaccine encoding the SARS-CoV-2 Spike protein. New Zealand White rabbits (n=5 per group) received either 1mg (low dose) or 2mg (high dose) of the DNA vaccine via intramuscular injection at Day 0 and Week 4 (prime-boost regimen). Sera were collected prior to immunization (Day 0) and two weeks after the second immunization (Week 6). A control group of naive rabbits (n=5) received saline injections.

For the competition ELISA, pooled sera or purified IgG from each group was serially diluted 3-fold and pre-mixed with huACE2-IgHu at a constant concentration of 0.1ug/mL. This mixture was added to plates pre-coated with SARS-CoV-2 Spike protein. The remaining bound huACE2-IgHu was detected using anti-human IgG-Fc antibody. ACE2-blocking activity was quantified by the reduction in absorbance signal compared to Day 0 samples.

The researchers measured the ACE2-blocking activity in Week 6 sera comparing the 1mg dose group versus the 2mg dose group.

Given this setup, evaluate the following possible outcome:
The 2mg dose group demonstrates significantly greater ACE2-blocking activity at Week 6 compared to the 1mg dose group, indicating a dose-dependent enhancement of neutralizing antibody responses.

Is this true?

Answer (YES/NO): YES